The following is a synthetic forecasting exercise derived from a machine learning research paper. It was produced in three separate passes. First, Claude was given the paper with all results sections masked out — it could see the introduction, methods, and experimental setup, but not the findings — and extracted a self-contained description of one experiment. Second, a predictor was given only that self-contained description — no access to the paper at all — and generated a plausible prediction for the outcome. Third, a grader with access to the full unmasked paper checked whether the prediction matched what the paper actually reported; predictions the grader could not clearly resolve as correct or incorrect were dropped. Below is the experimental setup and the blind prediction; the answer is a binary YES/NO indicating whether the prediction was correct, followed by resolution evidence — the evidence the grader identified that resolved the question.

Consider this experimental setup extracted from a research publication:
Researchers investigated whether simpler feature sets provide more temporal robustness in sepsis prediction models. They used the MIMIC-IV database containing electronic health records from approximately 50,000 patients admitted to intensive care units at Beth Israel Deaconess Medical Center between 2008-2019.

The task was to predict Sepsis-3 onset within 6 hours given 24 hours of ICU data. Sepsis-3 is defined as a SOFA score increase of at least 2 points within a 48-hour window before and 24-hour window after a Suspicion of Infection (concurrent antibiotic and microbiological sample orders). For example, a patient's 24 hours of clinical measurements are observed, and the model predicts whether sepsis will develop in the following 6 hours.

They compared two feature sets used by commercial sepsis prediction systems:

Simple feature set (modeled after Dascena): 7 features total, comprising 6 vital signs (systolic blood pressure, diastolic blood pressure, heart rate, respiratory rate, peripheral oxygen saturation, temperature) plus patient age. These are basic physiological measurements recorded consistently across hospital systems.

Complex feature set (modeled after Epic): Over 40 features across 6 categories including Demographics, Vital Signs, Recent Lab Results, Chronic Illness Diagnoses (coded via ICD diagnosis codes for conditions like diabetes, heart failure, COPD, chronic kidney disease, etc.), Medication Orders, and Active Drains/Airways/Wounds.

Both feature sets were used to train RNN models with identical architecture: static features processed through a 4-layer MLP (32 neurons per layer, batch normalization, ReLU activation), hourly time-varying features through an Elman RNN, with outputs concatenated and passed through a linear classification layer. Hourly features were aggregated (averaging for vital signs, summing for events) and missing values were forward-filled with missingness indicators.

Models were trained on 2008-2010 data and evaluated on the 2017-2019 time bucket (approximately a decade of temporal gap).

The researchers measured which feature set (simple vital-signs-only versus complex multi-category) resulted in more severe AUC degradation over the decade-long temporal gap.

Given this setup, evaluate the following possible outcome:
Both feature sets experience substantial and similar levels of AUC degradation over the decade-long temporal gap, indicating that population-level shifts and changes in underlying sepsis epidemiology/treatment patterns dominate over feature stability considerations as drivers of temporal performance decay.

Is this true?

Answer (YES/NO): NO